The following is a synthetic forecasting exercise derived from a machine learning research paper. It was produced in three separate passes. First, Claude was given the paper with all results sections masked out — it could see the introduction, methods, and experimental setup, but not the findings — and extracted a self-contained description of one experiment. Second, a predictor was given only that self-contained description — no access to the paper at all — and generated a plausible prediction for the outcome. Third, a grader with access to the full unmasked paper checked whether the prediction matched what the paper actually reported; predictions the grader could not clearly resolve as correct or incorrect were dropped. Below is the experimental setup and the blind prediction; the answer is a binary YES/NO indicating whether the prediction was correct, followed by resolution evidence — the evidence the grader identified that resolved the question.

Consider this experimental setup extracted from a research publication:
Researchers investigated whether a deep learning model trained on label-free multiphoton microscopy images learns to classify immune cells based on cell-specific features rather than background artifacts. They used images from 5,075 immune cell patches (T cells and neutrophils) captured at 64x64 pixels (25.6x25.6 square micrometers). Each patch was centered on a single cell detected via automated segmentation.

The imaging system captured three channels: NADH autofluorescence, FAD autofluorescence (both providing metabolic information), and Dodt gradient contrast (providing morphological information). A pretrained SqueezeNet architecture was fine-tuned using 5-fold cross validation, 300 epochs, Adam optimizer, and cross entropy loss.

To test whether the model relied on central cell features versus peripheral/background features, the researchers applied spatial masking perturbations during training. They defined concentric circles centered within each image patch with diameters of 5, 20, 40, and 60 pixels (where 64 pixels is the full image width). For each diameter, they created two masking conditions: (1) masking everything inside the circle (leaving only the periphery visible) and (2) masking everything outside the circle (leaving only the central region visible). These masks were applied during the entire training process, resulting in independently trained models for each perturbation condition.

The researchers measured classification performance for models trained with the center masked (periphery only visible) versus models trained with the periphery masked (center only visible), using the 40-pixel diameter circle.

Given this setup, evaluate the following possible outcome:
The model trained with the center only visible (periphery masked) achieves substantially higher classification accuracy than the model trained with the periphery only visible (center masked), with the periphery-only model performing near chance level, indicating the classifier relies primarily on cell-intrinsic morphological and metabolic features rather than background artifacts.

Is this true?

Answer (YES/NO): NO